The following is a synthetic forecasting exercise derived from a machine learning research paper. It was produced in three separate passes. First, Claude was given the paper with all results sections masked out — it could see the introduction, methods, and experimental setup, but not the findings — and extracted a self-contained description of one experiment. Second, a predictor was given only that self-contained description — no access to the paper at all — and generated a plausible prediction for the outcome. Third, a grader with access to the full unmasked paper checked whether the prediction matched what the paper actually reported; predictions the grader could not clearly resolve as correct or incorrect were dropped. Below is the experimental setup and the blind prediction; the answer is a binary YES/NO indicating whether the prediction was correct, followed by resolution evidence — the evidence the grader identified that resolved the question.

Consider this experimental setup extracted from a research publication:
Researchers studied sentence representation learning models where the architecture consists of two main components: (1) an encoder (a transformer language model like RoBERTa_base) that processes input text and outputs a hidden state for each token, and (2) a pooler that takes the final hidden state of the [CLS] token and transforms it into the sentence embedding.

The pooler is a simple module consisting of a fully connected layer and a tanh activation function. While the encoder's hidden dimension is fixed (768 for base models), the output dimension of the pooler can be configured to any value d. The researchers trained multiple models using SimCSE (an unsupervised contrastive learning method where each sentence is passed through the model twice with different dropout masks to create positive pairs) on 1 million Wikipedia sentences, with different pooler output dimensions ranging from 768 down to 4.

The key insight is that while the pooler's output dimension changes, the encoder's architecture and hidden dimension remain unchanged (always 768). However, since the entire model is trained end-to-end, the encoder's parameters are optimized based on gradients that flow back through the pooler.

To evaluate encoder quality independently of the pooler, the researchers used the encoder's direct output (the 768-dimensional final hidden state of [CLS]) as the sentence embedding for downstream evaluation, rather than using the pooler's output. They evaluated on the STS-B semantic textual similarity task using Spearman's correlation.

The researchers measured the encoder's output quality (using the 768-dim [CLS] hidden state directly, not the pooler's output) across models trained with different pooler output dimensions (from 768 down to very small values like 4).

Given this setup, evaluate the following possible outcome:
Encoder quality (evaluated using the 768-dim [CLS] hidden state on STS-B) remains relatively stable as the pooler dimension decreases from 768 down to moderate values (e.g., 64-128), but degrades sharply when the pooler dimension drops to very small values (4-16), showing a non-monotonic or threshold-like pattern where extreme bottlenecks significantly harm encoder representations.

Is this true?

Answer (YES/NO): NO